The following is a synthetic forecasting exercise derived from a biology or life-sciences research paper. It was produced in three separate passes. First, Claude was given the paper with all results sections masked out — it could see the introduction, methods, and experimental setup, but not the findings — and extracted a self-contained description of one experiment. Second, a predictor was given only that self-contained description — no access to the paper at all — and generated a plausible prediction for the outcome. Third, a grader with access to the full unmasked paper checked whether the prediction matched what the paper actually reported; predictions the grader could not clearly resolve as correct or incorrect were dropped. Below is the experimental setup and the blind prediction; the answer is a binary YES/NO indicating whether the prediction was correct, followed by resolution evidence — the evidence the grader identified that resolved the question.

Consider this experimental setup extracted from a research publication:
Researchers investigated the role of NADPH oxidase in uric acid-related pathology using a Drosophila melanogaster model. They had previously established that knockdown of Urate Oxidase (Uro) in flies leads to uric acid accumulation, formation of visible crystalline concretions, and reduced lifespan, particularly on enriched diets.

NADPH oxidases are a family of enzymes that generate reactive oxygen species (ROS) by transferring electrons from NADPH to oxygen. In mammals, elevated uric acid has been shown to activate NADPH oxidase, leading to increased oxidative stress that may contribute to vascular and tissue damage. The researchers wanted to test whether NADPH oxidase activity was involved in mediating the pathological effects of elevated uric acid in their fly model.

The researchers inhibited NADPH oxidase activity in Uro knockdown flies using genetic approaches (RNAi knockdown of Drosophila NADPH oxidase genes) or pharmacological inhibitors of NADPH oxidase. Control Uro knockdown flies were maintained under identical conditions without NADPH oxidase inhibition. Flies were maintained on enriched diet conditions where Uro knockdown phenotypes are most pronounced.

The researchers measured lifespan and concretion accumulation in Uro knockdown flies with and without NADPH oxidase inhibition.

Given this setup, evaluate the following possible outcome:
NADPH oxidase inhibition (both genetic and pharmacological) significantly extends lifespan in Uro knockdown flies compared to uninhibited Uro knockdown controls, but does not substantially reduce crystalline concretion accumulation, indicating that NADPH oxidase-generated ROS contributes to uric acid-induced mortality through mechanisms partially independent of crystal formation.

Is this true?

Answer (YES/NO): NO